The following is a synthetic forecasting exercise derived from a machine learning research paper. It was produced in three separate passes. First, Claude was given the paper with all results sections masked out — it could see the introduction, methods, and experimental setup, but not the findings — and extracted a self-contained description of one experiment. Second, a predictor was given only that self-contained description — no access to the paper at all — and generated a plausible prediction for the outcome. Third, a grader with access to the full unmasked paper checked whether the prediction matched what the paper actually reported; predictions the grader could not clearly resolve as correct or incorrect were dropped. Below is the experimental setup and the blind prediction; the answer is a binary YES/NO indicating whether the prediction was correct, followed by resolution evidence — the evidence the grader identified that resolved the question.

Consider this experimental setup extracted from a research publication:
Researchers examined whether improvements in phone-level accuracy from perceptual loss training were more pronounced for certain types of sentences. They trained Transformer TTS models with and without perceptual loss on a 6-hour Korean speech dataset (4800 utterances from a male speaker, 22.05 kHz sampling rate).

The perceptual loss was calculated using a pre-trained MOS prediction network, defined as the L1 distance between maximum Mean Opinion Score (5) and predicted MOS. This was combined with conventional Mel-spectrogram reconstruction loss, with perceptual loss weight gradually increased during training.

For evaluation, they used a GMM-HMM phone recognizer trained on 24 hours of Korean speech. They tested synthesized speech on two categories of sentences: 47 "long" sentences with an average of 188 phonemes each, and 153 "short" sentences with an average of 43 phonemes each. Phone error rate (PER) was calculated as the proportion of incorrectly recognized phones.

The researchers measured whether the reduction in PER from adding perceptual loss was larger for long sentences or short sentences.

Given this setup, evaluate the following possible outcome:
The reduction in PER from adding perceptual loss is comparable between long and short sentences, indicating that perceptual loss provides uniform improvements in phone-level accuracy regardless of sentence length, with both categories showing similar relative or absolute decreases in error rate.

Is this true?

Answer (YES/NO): NO